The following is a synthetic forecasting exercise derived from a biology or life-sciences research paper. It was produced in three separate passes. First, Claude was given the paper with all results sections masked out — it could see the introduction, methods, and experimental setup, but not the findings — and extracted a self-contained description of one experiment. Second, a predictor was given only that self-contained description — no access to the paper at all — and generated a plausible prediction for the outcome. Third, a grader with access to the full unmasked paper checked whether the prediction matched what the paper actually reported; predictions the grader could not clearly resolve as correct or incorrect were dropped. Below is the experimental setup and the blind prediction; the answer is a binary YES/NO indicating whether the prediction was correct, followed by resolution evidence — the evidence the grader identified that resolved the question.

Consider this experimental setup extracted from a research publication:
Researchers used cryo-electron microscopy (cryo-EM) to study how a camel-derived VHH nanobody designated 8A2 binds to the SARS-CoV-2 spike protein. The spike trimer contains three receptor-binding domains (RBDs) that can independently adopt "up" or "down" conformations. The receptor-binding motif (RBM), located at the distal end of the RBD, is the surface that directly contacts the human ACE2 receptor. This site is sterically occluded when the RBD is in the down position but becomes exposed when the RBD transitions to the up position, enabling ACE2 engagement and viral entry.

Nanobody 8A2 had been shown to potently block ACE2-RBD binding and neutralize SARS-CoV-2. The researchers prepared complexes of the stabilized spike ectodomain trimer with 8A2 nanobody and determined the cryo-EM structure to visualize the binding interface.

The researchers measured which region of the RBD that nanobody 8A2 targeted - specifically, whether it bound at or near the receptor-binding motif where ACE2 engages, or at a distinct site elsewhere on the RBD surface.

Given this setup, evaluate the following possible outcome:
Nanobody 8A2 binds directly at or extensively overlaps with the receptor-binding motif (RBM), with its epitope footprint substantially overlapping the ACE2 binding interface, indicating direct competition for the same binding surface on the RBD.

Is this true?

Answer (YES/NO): YES